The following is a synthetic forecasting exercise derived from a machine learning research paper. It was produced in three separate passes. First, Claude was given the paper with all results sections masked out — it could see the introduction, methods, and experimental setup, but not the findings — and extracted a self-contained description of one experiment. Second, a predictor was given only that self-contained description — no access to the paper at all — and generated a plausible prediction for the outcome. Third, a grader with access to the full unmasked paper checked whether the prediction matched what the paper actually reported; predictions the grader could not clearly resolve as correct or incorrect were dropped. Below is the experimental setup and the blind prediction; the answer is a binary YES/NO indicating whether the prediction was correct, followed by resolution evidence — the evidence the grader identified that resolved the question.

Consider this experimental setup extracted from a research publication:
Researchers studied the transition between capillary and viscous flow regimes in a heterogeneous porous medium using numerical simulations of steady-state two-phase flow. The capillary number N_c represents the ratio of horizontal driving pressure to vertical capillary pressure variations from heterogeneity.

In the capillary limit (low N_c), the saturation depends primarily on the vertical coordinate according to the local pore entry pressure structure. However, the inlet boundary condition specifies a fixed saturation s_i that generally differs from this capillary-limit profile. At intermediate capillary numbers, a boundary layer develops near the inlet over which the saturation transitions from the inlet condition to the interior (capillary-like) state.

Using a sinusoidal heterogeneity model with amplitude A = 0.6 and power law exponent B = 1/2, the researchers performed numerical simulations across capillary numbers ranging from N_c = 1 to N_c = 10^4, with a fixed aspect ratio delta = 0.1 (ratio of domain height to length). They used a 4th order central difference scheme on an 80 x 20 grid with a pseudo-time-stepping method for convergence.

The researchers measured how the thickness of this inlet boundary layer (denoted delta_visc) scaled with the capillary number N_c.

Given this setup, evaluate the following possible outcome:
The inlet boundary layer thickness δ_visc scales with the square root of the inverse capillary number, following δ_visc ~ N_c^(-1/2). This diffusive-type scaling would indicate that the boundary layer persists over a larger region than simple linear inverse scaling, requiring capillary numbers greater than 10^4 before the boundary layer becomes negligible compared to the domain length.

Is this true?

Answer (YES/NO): NO